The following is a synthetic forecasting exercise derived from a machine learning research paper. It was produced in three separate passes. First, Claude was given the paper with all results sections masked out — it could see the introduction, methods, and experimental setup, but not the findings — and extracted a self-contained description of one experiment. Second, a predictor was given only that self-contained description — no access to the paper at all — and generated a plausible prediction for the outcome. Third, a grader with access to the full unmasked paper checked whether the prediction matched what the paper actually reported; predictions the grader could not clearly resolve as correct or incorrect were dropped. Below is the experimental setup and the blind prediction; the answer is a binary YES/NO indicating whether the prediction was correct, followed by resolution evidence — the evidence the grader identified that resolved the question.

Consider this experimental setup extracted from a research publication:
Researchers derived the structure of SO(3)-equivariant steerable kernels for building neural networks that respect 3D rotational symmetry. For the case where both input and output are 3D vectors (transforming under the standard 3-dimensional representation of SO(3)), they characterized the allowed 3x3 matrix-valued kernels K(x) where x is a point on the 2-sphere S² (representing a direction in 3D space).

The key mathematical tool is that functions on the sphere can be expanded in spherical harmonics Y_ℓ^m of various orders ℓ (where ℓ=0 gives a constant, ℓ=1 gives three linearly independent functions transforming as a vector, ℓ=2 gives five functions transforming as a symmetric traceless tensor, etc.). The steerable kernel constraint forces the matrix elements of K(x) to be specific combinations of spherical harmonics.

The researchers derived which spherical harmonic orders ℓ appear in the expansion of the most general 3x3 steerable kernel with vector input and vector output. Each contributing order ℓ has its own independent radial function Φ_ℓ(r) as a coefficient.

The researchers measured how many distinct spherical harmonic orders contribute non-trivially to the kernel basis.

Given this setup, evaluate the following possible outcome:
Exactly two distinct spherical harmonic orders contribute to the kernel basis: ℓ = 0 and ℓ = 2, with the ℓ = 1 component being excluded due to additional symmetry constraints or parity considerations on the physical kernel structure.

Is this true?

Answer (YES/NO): NO